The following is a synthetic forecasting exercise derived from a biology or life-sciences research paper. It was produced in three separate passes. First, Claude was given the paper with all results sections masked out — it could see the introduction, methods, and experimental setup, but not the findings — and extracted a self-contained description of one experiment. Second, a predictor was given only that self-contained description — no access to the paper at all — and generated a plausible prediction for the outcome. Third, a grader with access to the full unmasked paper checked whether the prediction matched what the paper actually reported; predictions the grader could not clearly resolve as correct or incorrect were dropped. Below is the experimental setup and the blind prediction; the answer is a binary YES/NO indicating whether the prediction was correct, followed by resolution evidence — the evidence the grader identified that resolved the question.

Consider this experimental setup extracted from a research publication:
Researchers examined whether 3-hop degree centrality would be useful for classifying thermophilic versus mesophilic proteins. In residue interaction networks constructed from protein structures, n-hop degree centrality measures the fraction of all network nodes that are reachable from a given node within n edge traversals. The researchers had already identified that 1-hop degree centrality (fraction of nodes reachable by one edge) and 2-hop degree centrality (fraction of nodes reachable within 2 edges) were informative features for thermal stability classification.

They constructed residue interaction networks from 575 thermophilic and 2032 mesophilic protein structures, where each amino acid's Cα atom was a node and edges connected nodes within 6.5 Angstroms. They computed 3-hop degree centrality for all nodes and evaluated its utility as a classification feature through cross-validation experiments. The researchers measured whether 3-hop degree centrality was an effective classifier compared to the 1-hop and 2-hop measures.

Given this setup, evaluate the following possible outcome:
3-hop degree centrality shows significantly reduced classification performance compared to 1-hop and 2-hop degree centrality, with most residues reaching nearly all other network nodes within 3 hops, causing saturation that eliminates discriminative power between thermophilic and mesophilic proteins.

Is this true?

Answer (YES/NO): NO